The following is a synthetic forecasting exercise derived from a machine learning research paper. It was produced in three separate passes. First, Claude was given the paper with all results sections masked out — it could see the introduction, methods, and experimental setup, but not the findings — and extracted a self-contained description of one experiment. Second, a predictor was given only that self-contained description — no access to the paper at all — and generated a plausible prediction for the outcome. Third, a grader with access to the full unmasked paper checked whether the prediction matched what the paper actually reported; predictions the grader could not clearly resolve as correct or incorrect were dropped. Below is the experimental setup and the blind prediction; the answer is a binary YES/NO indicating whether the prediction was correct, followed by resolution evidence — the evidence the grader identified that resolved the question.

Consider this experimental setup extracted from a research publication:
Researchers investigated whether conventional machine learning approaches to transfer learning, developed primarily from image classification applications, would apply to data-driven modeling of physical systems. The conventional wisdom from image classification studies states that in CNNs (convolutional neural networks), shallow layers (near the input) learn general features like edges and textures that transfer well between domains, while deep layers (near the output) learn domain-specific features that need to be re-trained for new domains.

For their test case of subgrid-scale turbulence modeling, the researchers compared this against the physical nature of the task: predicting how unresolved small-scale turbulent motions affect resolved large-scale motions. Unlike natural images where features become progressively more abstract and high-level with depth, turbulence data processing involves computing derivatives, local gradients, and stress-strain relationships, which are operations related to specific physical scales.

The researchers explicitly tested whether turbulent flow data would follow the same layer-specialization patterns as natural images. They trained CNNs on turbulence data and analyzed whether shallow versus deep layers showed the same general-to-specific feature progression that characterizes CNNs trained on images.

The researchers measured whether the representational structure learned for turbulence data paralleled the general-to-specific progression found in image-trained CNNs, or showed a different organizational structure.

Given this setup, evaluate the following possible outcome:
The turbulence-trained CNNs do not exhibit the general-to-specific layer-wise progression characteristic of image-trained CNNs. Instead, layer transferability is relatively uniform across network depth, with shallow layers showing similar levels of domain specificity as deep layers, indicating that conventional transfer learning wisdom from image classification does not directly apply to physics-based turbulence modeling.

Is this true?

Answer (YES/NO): NO